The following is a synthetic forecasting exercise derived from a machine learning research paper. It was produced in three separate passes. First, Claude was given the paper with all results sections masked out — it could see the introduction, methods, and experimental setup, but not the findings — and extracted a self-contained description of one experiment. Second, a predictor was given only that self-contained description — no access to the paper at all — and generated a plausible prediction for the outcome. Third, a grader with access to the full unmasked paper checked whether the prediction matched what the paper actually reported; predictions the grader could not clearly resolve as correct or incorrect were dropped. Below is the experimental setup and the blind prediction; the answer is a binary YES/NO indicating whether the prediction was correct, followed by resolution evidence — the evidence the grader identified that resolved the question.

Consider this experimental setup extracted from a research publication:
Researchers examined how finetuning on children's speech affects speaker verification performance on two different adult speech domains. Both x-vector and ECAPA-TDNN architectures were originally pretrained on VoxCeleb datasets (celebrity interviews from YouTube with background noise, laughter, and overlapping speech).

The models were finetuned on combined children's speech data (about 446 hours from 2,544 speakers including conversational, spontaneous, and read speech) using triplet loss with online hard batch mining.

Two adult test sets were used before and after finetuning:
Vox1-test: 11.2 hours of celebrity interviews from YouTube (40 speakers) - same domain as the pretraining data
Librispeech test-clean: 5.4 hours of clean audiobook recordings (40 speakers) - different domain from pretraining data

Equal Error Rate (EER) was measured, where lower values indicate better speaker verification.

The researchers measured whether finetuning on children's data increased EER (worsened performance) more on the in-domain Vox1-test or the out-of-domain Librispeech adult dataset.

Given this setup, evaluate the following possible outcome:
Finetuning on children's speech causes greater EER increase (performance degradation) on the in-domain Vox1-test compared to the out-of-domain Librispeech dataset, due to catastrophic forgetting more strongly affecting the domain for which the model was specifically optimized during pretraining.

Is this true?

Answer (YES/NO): YES